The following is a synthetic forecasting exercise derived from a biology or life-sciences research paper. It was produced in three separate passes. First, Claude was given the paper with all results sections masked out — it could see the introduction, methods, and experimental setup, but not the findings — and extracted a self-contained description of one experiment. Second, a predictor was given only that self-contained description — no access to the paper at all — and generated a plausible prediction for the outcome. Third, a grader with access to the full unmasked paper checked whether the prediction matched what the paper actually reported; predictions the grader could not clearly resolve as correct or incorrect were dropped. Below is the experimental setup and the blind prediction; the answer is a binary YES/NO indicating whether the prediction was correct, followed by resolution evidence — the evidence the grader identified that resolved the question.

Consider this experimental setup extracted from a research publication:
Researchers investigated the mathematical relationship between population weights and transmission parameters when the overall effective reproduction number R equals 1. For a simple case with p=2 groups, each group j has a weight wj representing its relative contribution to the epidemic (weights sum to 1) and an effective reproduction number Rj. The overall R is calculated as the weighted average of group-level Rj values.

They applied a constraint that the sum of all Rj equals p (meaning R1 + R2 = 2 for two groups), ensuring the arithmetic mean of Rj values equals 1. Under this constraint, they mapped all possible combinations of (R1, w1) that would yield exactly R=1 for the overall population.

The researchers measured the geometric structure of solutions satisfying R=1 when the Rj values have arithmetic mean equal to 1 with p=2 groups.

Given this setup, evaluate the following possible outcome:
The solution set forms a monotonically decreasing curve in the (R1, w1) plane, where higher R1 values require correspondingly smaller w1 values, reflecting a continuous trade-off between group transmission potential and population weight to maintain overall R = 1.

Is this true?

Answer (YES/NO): NO